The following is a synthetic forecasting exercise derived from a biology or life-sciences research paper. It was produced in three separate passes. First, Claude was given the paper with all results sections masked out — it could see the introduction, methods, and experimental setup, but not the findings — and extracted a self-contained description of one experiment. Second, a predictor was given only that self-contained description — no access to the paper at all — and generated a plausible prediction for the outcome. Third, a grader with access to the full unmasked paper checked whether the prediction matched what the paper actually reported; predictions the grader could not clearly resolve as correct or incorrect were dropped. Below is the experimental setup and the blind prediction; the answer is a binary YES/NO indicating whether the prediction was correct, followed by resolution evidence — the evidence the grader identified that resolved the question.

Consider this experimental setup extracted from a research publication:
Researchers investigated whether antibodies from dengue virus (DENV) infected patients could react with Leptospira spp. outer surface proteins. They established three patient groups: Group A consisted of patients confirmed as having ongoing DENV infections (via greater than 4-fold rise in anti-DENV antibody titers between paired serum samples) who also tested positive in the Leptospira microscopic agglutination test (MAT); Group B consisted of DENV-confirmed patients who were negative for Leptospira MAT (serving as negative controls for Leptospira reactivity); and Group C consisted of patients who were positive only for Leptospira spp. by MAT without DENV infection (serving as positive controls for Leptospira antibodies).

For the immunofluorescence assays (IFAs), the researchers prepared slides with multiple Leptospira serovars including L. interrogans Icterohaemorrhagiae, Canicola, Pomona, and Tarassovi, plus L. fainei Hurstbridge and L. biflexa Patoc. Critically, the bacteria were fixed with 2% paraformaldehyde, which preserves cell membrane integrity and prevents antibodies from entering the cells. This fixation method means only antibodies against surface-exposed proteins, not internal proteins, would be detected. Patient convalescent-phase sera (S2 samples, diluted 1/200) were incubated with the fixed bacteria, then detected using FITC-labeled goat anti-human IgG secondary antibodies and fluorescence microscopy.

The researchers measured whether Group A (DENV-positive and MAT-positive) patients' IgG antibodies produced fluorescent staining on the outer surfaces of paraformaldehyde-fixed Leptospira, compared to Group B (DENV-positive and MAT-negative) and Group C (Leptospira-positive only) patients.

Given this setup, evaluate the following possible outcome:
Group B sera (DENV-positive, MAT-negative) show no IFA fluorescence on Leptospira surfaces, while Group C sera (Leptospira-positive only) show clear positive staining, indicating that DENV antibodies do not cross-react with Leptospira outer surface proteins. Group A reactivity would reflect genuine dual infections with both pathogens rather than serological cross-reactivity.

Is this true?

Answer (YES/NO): NO